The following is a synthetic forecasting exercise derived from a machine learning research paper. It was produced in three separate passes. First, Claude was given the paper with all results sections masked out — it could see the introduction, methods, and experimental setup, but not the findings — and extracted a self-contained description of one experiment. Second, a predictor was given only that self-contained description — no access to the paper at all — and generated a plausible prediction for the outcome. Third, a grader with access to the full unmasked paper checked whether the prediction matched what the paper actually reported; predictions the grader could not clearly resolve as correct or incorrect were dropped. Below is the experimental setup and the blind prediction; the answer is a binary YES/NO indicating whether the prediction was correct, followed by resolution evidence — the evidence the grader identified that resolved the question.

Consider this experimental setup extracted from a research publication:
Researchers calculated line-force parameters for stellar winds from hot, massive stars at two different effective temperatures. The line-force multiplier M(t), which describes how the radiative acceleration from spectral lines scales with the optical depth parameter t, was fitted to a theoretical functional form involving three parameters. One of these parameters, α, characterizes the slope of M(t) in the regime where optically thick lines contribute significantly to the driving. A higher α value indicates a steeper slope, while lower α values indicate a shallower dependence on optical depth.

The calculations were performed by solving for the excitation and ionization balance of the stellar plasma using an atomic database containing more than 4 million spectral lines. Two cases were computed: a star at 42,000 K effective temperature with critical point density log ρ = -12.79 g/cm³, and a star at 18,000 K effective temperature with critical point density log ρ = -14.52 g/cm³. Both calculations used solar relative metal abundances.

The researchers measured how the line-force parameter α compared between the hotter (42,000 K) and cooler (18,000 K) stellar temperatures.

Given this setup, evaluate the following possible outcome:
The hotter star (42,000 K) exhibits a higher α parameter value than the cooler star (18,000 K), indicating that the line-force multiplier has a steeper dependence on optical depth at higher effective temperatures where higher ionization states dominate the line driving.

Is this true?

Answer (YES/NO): NO